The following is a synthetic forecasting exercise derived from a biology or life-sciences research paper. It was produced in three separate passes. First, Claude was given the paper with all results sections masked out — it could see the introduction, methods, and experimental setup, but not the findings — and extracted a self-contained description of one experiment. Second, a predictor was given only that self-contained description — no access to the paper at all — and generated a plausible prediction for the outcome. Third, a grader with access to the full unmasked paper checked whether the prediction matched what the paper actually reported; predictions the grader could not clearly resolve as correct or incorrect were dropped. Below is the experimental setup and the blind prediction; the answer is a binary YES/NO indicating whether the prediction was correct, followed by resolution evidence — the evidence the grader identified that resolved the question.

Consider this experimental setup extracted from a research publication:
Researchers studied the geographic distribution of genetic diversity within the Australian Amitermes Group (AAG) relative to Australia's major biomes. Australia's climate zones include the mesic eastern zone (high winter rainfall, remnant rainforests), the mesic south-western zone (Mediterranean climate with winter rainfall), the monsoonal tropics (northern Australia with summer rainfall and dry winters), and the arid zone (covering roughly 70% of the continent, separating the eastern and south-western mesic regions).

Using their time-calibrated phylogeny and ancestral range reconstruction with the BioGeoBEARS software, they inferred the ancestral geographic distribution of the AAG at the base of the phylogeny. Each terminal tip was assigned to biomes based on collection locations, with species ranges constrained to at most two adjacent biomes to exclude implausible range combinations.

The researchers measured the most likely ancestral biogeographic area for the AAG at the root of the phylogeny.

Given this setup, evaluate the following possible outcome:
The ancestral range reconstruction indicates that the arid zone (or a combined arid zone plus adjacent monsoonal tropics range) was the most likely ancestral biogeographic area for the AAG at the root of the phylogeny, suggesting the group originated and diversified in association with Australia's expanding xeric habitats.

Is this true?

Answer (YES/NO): YES